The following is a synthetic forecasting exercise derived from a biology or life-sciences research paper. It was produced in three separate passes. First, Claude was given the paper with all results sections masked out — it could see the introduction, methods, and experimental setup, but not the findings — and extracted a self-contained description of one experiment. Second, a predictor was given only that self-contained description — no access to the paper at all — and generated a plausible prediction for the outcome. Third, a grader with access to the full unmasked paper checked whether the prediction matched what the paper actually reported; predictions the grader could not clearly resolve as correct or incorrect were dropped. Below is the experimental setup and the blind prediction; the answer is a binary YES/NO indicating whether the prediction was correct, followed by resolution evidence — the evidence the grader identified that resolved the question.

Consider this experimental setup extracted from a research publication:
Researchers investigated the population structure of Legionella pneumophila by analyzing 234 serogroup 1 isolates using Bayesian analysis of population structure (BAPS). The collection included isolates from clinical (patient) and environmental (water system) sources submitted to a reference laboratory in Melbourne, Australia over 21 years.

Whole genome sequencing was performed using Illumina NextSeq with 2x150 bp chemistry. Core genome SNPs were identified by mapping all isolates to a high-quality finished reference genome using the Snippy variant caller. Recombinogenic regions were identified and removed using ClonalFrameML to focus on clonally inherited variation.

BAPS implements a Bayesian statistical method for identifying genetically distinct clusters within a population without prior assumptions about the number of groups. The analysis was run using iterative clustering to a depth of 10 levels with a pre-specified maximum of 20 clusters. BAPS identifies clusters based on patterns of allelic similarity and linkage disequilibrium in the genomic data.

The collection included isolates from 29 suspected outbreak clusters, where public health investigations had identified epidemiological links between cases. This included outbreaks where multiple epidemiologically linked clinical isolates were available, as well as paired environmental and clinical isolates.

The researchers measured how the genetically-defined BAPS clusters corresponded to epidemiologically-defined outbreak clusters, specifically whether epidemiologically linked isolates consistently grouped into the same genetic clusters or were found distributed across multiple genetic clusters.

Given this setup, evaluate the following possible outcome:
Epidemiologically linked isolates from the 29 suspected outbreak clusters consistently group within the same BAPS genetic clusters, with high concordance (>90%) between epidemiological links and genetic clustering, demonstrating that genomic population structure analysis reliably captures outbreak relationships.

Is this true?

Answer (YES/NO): NO